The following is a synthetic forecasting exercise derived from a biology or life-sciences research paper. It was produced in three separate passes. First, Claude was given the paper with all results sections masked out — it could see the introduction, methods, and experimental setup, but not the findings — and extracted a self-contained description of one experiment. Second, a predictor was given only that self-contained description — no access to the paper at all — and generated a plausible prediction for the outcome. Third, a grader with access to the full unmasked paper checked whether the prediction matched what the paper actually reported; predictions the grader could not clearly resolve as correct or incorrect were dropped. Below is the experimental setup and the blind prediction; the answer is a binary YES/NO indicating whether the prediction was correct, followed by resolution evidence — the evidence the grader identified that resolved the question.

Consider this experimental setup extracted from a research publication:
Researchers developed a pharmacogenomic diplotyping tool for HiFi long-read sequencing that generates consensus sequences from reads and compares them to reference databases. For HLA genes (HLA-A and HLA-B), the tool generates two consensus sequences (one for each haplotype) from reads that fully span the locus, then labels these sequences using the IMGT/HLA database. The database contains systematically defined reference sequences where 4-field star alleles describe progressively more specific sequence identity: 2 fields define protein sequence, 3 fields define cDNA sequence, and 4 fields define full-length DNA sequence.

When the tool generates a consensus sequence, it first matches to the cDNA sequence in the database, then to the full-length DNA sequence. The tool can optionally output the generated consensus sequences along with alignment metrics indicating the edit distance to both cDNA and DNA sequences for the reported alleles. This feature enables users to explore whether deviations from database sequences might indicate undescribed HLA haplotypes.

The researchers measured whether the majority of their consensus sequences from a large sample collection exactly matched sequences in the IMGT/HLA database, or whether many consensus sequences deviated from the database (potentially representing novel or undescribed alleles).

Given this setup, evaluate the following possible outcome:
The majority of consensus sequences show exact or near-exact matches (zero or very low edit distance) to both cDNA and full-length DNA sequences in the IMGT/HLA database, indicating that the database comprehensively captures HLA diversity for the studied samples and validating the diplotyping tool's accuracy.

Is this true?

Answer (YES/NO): NO